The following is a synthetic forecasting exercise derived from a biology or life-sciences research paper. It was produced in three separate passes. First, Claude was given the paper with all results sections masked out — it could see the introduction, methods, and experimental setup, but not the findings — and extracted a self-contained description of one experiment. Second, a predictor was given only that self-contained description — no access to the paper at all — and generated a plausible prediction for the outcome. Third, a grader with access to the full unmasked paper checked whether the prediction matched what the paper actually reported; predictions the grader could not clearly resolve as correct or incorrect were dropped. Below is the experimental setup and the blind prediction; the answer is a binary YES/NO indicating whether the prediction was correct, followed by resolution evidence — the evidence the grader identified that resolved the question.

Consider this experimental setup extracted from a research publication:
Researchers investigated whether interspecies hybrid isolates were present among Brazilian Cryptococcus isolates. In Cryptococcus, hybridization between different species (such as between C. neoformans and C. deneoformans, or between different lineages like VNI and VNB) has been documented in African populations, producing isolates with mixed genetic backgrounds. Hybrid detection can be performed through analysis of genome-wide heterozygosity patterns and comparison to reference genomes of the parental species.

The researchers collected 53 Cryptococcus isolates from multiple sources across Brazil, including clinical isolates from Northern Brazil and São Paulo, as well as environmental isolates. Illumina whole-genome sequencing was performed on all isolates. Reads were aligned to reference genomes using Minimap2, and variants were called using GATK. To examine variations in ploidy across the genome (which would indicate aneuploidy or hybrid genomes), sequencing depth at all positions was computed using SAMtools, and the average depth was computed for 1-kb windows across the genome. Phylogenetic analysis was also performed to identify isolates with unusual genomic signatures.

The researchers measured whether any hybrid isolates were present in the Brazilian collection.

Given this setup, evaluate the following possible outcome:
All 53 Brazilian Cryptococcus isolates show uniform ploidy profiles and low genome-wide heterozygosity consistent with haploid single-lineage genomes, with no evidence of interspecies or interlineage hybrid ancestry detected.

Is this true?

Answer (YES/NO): NO